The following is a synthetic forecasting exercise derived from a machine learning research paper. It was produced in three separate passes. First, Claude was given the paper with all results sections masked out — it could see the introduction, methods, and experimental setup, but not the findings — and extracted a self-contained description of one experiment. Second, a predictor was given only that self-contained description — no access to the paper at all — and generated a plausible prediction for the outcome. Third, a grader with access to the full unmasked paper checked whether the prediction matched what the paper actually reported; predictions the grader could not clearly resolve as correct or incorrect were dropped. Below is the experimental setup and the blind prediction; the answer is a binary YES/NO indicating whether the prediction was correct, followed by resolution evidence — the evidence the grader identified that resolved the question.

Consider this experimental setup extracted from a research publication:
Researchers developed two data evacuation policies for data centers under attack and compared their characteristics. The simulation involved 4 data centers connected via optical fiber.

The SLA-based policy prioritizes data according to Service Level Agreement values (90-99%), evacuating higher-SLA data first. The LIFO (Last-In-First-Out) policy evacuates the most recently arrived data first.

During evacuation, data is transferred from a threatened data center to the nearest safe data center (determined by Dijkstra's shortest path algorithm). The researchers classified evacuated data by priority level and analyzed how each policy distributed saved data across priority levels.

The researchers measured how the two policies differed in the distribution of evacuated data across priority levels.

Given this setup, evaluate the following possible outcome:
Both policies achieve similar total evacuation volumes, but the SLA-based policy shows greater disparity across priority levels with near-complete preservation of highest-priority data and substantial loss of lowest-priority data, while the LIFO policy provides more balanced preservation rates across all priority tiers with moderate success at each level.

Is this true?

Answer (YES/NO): NO